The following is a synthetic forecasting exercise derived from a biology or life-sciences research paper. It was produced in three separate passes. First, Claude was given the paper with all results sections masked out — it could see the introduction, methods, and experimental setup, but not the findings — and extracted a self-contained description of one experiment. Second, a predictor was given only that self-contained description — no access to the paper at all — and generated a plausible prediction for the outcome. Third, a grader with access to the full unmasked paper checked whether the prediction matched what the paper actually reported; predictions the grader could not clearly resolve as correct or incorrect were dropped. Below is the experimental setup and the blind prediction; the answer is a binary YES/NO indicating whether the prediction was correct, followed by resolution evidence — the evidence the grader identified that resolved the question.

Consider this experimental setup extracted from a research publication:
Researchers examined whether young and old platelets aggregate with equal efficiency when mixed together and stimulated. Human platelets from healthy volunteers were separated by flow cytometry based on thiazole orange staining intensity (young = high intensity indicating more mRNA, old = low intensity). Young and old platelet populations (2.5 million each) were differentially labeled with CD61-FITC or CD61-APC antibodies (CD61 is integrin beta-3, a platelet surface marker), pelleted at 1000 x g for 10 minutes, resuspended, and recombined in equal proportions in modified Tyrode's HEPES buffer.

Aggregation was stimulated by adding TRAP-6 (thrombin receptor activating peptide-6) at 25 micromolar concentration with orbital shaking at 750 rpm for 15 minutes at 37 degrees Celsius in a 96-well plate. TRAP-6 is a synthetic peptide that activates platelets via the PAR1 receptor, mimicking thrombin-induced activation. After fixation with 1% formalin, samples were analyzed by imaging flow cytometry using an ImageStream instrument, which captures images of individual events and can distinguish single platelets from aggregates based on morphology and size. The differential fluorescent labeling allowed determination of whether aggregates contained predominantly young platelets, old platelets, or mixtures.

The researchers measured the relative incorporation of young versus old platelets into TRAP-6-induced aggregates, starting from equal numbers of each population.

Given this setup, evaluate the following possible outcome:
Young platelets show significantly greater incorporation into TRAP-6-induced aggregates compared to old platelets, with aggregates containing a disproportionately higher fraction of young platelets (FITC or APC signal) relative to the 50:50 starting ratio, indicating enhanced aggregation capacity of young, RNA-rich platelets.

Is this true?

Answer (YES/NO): YES